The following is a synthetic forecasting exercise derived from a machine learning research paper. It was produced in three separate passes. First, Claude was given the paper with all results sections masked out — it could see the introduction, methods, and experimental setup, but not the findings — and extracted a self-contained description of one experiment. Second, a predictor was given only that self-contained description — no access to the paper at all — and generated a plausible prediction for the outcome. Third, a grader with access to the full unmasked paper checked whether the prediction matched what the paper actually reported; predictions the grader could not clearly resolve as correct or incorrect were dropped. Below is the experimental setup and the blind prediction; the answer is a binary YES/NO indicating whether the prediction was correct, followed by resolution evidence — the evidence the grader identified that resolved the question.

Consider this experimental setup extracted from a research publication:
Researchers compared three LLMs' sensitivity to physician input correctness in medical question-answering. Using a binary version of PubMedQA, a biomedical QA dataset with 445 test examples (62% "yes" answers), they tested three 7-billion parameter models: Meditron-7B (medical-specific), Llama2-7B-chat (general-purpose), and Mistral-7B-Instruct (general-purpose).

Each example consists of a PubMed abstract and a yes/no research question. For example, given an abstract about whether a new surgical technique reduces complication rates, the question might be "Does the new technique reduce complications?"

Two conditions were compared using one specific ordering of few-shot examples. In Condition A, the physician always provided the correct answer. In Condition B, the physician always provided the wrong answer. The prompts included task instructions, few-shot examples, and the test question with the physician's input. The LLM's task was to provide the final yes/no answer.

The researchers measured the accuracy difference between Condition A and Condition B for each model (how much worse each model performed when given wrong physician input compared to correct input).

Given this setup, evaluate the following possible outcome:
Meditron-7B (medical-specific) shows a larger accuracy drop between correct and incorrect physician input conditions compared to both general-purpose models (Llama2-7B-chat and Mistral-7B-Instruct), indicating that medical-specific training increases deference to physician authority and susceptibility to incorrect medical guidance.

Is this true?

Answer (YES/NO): NO